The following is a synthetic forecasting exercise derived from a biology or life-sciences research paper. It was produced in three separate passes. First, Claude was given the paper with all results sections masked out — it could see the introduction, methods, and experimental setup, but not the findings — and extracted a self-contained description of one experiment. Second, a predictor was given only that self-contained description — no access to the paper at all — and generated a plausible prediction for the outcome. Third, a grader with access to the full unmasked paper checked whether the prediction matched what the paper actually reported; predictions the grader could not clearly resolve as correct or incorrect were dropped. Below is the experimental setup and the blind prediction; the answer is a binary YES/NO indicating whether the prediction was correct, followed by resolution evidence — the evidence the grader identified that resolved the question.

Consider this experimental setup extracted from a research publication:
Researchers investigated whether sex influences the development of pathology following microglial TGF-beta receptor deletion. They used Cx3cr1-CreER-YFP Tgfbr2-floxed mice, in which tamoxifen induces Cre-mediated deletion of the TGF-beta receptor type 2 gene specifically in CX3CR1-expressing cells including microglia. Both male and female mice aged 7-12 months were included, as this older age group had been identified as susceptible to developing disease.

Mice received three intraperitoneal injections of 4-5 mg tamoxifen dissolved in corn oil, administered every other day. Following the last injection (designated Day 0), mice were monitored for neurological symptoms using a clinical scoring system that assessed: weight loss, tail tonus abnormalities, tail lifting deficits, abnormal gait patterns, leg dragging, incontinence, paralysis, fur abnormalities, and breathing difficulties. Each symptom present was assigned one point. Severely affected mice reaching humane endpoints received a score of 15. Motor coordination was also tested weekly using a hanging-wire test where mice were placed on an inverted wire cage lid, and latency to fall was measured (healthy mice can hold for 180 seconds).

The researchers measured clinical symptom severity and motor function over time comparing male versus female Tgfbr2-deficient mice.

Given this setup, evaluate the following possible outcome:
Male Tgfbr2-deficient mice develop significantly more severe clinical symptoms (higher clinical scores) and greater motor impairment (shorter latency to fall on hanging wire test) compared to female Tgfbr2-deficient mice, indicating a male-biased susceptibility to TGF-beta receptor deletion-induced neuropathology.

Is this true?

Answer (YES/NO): NO